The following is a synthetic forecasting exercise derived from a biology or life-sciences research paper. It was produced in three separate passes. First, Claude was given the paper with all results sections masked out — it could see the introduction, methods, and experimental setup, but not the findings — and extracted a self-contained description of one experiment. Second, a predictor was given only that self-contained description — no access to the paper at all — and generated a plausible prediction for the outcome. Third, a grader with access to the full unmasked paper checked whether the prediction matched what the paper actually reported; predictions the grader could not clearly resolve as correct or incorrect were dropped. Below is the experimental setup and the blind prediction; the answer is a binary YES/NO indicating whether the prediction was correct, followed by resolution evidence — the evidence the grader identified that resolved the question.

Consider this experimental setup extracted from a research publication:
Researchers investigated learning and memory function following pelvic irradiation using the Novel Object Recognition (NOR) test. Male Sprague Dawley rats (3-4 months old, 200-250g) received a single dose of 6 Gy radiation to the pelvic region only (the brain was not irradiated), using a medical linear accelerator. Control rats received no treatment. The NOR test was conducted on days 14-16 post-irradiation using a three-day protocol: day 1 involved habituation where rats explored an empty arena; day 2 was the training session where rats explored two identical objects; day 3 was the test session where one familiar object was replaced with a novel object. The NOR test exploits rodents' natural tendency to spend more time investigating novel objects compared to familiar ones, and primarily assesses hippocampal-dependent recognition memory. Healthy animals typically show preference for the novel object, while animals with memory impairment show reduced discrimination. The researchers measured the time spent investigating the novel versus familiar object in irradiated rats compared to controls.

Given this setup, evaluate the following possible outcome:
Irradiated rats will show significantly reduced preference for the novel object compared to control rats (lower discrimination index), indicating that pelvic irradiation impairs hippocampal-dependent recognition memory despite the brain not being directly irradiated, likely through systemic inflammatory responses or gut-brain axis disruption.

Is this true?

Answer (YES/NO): NO